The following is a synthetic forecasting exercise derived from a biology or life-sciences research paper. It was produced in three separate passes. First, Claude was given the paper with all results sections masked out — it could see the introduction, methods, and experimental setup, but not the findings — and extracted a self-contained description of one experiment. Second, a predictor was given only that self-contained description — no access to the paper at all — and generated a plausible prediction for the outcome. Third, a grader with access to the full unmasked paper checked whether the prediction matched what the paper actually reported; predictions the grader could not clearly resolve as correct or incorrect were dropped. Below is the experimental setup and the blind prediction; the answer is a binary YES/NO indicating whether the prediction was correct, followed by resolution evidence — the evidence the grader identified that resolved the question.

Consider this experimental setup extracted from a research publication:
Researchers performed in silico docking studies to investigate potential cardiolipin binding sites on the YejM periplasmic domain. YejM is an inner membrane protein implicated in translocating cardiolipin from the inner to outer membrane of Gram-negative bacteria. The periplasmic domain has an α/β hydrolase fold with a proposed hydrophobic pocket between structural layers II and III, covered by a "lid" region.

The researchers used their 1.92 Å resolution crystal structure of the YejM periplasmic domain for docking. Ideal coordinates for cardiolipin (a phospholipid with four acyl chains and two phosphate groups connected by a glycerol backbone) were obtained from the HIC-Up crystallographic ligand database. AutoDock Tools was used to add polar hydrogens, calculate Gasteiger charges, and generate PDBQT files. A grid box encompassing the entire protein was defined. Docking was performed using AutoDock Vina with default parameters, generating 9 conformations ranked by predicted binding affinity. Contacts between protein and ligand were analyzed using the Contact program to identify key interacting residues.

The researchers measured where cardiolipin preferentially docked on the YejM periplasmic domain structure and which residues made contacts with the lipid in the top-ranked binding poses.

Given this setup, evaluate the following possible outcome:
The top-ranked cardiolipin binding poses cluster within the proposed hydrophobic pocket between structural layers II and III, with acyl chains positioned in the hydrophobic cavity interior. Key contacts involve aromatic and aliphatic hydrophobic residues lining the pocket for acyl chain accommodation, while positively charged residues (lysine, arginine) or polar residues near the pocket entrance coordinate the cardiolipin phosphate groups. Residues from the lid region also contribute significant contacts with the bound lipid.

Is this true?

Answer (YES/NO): NO